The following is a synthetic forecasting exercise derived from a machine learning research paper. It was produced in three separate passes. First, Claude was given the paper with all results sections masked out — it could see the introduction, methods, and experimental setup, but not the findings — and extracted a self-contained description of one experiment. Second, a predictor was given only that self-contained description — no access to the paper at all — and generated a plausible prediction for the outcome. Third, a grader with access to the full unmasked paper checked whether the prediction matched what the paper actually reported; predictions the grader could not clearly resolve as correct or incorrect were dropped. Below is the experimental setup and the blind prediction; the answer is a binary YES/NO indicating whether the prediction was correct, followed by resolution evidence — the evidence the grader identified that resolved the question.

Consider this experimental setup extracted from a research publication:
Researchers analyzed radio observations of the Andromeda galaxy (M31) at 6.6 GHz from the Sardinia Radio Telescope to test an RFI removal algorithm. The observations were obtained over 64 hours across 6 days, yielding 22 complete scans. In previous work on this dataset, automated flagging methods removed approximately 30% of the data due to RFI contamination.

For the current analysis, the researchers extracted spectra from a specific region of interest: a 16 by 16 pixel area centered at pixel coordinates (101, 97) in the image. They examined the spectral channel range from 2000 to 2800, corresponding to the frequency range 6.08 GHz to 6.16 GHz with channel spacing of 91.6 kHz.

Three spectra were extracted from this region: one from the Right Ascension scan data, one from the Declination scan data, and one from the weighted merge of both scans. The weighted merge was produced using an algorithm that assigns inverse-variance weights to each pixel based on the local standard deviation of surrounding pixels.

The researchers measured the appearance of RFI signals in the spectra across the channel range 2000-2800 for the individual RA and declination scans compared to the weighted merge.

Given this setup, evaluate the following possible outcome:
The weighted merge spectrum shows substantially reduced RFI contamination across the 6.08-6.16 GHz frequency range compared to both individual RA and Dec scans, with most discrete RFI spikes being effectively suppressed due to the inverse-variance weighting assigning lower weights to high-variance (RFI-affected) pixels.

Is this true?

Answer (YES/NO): NO